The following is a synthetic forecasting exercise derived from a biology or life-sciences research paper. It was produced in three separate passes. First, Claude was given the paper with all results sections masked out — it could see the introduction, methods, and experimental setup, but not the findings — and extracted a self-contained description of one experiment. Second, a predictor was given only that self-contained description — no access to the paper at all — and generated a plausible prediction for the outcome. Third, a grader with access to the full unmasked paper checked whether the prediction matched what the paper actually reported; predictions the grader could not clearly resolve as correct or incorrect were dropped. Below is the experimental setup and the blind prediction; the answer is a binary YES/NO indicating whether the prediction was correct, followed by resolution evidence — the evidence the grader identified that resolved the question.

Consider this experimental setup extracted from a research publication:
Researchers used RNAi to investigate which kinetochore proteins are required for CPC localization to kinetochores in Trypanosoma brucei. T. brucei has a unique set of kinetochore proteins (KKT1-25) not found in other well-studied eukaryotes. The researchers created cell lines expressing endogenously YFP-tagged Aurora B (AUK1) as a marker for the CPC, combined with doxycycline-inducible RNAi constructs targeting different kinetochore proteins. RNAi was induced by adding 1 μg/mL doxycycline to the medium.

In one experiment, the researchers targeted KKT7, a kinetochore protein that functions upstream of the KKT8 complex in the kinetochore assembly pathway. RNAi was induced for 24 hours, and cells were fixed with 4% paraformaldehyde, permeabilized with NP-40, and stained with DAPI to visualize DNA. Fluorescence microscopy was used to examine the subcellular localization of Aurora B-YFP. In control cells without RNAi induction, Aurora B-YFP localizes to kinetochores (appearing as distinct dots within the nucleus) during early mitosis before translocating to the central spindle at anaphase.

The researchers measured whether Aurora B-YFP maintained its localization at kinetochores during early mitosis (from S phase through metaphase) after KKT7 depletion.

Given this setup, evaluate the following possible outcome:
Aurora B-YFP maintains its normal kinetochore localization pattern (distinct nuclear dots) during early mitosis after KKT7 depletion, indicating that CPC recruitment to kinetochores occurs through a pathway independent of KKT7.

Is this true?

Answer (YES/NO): NO